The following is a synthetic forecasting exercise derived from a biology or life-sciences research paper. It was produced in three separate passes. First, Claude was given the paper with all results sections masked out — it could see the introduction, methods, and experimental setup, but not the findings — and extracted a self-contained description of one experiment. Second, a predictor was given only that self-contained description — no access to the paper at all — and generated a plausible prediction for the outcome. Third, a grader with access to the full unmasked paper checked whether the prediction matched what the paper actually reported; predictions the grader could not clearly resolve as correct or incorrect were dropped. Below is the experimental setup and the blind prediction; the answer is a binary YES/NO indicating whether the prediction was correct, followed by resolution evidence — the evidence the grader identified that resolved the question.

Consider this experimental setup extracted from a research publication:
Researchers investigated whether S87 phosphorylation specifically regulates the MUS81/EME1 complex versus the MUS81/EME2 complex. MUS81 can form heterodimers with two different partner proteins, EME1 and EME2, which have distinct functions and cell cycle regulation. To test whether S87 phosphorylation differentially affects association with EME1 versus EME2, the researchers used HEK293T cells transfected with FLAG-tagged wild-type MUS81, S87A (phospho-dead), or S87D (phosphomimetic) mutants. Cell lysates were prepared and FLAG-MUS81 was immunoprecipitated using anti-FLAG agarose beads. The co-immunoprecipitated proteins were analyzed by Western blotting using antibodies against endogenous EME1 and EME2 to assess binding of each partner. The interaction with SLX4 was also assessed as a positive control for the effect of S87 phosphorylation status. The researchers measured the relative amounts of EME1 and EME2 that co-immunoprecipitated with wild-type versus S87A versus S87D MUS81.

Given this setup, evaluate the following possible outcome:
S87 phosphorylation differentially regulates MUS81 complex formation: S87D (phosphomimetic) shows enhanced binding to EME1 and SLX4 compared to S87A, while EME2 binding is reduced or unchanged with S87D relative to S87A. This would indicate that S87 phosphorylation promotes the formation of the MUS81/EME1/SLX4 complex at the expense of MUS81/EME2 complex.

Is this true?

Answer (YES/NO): NO